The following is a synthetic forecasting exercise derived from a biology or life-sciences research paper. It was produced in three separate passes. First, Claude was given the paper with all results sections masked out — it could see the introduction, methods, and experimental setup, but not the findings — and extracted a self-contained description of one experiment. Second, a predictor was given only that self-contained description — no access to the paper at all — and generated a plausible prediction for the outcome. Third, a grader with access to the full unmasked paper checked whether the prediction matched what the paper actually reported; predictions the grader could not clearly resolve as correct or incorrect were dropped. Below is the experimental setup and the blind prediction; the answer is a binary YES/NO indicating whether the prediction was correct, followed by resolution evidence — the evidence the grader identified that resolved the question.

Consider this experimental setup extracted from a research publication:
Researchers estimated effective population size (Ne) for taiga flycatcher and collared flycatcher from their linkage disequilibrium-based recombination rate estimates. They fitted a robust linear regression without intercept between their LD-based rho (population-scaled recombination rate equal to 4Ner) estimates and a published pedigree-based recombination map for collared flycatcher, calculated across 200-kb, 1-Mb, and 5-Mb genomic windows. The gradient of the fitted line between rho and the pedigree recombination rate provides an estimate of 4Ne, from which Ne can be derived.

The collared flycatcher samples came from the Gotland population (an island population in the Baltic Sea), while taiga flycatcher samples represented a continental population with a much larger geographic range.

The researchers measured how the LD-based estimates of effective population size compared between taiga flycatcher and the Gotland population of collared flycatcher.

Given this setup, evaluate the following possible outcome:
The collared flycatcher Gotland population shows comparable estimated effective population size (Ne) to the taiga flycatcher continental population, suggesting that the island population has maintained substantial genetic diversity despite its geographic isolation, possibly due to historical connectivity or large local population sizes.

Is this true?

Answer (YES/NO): NO